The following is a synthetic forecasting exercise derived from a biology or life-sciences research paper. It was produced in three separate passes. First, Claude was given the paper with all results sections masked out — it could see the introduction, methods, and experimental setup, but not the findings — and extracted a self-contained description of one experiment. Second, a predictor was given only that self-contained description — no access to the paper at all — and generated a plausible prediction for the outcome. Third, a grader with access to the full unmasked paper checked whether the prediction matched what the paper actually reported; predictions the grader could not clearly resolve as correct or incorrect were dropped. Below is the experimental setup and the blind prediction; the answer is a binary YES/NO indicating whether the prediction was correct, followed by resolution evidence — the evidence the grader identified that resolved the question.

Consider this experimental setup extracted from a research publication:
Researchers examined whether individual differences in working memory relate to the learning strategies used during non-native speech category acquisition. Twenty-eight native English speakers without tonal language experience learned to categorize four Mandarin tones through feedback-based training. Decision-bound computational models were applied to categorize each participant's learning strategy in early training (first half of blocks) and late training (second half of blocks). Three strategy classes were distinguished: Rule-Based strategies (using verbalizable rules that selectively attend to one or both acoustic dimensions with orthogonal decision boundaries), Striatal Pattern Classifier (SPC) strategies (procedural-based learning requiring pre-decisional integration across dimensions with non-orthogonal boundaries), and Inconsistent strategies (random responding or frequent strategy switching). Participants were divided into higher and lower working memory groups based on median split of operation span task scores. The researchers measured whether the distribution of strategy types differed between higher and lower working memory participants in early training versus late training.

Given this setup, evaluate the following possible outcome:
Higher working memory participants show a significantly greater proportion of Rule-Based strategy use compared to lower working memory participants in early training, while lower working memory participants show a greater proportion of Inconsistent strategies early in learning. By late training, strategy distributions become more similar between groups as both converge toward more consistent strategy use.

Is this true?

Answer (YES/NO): NO